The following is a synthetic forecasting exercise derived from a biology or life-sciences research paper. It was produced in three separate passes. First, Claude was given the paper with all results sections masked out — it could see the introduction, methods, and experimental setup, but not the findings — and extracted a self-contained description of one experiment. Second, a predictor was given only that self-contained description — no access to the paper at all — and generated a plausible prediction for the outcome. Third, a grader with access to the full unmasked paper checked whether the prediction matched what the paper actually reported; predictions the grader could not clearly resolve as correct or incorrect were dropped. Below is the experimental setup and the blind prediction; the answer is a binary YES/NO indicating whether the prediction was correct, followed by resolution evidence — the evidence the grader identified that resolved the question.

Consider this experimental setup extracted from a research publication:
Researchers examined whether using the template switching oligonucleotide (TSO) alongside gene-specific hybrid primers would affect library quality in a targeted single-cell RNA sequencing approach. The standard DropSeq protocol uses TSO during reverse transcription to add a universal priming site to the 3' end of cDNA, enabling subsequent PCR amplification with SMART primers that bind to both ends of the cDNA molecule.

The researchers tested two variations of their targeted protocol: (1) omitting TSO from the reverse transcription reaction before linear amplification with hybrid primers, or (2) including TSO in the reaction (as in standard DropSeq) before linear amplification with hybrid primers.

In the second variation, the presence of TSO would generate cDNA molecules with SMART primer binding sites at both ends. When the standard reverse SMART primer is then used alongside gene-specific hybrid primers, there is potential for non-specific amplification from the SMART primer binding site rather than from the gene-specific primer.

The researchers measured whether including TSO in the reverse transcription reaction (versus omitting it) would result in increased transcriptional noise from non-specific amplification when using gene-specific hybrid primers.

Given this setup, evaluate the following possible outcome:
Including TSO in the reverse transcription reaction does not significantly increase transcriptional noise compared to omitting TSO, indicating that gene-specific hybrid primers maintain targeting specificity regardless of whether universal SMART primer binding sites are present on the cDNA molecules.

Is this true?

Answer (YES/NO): NO